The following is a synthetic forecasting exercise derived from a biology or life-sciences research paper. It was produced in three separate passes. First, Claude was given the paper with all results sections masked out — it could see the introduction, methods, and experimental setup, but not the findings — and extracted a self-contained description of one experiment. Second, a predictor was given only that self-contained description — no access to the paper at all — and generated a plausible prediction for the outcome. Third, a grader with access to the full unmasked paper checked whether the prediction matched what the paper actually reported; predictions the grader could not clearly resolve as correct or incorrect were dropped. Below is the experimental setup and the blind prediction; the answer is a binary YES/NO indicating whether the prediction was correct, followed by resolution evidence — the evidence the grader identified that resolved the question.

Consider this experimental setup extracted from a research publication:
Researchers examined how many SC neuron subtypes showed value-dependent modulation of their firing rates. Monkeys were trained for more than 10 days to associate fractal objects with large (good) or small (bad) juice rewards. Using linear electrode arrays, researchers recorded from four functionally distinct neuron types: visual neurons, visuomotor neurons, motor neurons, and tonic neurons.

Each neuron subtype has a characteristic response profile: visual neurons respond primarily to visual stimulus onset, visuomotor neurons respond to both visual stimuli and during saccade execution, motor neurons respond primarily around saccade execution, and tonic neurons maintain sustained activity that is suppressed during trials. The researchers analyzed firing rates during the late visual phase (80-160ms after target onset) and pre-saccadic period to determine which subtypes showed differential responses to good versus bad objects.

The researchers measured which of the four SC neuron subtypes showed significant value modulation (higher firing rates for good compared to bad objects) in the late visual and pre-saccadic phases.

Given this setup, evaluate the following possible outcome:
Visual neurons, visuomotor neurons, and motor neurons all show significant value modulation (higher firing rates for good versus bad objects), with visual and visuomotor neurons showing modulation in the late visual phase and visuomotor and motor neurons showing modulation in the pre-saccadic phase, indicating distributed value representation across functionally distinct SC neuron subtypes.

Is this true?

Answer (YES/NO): NO